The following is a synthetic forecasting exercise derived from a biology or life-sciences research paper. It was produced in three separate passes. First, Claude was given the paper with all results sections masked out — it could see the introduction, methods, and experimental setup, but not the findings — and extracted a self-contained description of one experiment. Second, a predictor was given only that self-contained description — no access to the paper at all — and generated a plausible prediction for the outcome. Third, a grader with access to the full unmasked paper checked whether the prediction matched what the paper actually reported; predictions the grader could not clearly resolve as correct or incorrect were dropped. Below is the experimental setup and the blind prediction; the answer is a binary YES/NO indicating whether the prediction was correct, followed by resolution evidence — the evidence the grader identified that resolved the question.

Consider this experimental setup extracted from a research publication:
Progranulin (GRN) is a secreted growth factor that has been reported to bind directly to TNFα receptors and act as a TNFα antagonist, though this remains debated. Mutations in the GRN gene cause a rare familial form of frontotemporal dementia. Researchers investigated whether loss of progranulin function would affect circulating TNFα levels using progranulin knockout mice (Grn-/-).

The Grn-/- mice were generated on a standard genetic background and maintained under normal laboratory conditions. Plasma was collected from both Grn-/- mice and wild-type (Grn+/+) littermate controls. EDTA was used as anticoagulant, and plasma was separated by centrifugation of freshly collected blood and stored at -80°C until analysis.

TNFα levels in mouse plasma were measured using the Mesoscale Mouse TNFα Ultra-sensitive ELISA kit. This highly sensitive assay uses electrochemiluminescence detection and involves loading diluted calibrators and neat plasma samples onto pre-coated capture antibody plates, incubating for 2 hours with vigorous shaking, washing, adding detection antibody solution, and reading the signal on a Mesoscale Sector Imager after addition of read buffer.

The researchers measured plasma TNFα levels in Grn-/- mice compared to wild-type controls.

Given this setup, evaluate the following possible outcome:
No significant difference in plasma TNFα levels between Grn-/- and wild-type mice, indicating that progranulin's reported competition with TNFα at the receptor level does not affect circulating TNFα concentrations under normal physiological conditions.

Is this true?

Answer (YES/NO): NO